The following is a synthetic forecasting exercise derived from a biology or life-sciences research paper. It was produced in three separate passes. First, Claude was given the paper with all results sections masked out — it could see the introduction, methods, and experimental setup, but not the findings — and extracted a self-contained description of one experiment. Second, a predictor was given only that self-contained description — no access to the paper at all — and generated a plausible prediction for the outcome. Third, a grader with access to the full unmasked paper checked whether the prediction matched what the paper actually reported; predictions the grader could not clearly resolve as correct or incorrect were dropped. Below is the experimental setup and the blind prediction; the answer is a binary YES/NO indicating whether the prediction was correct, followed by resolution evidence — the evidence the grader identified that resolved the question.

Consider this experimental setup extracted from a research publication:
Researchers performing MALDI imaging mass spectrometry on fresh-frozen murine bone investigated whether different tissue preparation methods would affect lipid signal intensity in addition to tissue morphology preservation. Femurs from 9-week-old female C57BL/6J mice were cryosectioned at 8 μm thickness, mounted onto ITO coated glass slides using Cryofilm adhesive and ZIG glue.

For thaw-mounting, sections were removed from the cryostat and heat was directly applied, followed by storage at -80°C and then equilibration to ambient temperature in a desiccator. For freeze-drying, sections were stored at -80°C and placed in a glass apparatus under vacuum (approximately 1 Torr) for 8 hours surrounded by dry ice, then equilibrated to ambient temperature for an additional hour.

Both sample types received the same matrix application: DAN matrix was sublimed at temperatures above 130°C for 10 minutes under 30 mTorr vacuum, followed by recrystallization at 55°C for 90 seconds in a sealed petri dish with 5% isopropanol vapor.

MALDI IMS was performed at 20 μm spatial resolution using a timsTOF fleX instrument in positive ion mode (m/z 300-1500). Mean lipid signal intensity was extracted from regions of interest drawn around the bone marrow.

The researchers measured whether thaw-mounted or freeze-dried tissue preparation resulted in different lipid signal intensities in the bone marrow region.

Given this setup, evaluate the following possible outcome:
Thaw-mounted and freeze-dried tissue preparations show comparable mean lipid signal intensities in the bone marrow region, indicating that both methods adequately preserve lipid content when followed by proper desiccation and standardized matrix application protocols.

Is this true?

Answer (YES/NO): NO